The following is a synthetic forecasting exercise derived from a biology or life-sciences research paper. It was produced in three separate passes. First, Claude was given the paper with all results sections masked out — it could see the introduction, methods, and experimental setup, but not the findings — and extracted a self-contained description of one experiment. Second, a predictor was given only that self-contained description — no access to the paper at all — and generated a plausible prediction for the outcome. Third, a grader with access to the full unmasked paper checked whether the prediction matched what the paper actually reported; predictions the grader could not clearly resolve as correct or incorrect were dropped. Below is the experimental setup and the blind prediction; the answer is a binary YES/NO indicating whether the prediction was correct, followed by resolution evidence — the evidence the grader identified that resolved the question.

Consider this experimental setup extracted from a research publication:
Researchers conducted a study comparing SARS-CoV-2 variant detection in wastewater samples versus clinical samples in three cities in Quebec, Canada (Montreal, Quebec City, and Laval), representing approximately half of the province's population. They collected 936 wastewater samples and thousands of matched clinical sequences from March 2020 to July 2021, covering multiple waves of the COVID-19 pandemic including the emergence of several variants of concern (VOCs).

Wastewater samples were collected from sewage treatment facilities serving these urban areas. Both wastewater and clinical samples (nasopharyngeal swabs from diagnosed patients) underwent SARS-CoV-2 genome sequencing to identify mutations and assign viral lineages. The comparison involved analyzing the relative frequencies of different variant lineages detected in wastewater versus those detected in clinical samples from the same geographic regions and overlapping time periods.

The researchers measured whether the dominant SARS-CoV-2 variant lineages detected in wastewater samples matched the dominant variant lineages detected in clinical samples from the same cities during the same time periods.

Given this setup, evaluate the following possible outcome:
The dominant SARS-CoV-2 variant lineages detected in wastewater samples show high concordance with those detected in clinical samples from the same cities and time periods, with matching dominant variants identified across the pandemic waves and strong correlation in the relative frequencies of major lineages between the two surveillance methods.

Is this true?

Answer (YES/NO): YES